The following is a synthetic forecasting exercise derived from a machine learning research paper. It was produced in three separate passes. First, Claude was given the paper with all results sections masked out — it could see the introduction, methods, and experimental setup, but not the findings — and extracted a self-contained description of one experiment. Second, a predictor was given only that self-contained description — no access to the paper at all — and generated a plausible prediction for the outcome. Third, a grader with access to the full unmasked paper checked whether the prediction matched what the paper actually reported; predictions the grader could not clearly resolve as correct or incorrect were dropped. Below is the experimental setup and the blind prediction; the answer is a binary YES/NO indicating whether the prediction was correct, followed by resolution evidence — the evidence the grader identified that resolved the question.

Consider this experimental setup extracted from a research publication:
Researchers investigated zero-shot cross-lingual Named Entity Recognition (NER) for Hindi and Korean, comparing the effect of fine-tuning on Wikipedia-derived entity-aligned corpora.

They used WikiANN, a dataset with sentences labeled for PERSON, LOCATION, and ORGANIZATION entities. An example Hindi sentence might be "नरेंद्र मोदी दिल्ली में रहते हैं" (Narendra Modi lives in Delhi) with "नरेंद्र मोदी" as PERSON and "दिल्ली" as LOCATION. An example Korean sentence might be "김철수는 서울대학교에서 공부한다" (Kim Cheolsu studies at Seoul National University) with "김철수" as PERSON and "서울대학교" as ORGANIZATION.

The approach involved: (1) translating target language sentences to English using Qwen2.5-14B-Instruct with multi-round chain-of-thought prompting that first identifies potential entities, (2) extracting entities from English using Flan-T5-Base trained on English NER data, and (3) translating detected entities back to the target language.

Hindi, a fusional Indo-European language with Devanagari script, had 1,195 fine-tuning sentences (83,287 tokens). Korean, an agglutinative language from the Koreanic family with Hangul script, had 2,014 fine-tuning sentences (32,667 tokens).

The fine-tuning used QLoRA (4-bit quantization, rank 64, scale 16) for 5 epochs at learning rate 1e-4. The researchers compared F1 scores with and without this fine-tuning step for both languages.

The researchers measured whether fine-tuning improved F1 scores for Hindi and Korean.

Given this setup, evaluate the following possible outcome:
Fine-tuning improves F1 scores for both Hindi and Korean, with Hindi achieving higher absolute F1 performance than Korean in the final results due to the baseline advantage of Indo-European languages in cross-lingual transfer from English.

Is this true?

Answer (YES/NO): NO